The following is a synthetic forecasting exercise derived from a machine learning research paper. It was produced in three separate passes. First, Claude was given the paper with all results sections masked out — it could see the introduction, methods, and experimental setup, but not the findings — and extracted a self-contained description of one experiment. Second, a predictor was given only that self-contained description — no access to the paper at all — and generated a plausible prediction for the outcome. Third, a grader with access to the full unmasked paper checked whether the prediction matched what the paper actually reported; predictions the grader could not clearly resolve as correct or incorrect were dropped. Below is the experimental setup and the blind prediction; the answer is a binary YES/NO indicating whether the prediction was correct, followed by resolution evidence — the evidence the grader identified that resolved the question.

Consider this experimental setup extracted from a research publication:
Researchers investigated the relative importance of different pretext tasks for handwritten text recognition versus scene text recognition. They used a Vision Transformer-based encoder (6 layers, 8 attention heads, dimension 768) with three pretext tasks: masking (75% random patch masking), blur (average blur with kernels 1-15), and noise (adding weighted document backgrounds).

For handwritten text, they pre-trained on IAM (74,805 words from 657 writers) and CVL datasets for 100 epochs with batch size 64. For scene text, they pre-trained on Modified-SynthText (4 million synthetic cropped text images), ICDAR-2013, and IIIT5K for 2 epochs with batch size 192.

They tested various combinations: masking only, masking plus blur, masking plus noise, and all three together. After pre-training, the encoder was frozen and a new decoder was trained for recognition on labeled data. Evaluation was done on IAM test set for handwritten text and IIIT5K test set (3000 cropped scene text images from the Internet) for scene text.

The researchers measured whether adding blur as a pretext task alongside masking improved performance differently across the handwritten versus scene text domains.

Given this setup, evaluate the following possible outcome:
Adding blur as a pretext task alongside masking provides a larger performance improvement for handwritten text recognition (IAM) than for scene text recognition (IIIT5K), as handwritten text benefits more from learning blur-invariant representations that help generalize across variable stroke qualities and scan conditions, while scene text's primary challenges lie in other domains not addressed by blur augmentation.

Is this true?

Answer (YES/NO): NO